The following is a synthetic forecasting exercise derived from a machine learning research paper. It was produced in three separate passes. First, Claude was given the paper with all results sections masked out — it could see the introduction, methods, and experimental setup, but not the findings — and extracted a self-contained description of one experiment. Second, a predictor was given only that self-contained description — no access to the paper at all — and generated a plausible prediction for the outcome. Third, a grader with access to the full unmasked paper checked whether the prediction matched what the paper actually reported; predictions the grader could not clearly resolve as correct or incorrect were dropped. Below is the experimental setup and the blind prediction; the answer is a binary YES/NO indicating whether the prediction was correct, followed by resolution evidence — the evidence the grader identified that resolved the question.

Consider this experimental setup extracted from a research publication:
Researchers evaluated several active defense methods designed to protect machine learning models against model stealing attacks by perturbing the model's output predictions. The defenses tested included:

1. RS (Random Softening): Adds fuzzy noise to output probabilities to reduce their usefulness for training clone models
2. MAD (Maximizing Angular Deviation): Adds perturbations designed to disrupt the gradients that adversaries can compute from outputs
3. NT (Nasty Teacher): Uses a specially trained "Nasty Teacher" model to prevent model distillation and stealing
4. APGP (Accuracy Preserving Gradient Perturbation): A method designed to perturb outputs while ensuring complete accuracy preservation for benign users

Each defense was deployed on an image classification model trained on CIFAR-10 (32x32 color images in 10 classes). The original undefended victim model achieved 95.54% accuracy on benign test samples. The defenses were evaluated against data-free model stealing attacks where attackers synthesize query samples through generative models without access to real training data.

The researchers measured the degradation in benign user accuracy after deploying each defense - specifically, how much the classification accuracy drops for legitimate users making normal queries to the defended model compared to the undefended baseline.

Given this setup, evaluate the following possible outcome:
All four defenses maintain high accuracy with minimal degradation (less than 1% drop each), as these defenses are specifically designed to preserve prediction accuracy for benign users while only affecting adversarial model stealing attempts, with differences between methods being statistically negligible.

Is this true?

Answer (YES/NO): NO